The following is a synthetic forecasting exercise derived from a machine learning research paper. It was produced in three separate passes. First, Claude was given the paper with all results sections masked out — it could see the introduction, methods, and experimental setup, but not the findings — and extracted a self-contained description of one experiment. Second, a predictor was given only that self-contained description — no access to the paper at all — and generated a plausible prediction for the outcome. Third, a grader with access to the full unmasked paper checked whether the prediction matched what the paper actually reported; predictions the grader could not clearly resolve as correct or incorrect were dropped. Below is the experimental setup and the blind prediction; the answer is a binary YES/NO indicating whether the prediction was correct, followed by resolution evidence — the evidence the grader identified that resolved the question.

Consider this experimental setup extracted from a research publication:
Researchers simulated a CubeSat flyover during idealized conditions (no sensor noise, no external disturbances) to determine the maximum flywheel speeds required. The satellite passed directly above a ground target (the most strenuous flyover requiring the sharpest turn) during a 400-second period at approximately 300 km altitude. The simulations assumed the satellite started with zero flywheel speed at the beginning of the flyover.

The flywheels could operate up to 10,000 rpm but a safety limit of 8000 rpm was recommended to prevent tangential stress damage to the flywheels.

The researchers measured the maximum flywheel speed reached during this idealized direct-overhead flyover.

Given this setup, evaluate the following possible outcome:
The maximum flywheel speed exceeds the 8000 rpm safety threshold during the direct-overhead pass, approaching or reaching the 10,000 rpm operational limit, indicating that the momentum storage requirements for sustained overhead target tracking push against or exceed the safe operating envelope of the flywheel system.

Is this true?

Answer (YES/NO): NO